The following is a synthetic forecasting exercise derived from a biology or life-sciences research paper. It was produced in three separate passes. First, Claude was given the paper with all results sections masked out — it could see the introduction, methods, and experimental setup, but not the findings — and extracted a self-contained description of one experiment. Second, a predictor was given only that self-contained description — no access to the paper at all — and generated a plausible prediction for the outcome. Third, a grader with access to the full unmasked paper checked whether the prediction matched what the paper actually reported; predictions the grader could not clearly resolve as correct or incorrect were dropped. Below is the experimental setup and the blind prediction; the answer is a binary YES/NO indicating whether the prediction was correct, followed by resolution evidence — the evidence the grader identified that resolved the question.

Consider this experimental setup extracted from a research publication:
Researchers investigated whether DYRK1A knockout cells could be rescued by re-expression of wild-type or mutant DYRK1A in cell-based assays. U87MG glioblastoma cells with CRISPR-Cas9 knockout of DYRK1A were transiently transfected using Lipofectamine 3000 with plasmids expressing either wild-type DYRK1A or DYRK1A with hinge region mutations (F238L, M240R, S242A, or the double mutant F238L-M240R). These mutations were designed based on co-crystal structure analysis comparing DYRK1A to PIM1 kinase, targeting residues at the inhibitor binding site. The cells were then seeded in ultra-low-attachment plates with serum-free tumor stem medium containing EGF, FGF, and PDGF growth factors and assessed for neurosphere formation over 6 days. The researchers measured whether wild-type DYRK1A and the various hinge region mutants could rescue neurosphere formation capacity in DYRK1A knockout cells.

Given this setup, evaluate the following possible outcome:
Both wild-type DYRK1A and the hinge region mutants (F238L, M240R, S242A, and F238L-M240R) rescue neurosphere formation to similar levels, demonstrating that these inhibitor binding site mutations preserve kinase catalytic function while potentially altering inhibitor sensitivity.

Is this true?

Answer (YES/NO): NO